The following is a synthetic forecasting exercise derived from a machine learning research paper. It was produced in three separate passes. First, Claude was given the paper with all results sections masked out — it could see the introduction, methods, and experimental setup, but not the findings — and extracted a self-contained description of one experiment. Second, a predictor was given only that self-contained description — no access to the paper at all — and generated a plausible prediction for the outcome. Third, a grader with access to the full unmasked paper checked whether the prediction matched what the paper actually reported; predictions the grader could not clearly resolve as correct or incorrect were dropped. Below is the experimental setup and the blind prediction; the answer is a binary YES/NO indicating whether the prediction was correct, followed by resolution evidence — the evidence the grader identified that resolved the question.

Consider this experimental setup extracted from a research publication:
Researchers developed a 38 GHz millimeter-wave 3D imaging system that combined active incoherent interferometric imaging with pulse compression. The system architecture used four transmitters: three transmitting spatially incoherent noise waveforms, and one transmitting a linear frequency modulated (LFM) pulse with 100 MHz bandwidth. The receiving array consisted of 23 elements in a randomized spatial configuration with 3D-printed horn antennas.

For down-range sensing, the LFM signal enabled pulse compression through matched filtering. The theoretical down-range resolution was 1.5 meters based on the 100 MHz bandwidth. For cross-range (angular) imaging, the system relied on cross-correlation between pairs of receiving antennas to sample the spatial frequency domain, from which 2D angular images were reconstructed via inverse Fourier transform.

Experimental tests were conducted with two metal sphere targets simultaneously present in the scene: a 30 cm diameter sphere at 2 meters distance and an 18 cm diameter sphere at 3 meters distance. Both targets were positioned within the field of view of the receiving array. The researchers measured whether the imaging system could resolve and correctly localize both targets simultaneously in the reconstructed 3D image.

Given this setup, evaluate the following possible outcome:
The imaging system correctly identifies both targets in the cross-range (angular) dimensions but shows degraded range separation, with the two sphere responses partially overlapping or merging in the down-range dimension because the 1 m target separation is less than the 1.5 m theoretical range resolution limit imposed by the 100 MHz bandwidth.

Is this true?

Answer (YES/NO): NO